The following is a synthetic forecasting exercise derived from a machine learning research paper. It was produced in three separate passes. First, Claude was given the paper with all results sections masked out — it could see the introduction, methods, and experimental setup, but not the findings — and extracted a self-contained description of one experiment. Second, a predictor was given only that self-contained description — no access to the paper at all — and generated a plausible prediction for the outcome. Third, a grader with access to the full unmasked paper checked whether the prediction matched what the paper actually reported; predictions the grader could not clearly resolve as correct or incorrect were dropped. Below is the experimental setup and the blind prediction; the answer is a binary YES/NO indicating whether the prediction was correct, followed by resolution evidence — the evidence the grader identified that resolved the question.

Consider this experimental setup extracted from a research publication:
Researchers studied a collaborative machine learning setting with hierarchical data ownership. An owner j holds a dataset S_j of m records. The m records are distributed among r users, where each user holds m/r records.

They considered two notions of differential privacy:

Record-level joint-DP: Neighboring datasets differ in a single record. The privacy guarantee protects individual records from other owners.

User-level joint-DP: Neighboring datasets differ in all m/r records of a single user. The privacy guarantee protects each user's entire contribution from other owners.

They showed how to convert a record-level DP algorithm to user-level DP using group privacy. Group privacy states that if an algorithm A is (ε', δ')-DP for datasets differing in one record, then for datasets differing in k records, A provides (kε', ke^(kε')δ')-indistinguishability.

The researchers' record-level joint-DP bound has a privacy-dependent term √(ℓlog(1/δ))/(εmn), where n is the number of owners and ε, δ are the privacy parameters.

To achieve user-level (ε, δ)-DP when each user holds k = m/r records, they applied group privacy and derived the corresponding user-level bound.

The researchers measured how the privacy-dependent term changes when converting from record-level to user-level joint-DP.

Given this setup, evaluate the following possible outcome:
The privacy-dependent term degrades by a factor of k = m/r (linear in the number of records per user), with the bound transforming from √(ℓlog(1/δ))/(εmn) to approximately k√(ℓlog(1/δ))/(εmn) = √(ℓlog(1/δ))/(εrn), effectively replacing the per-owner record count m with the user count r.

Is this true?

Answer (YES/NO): NO